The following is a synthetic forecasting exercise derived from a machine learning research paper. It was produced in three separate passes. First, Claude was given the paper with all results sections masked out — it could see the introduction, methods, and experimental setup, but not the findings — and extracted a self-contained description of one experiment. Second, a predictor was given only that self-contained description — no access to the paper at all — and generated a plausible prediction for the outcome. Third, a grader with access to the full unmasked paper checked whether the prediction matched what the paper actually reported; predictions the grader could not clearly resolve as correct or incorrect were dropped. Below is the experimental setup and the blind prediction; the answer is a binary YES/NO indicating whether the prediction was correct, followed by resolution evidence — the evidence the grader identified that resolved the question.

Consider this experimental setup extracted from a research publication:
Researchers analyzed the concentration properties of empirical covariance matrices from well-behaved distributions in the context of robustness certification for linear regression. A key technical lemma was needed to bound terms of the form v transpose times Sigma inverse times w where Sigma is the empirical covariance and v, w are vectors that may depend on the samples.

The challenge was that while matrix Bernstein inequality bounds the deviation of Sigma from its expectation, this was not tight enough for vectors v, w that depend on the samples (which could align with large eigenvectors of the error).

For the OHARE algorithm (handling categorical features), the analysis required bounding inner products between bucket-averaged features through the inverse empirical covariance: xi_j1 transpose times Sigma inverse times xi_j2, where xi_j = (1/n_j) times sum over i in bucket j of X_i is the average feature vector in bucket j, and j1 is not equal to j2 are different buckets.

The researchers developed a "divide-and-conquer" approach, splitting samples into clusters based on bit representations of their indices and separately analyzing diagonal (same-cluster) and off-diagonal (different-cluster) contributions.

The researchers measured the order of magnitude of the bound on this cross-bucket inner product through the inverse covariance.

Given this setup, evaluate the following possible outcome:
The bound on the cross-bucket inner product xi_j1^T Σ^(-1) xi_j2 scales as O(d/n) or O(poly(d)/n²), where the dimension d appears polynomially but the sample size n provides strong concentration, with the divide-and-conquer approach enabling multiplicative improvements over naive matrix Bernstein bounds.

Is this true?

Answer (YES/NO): NO